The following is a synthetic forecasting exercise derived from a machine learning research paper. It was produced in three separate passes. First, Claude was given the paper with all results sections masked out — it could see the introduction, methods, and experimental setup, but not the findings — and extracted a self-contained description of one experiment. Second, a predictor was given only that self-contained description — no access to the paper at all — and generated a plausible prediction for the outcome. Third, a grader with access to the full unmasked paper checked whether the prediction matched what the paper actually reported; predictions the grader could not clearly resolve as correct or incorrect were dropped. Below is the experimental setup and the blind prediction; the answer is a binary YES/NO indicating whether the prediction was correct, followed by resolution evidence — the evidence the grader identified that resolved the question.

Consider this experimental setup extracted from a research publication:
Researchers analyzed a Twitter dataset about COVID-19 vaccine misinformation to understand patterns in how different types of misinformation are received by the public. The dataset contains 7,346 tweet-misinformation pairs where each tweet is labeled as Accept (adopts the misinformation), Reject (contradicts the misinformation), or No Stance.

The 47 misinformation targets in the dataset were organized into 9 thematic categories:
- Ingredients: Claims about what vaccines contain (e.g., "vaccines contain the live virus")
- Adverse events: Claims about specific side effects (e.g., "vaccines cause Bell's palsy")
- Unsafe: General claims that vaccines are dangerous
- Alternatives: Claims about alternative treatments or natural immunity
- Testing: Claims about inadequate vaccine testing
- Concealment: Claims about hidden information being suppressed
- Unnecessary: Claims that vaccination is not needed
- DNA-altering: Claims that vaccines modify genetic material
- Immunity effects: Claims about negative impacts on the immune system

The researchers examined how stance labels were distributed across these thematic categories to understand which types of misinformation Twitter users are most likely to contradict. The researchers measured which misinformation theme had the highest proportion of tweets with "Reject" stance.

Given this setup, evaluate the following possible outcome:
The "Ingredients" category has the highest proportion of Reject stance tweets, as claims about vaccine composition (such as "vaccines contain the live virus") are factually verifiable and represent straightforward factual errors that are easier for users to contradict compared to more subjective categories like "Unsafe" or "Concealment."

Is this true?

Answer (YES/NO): NO